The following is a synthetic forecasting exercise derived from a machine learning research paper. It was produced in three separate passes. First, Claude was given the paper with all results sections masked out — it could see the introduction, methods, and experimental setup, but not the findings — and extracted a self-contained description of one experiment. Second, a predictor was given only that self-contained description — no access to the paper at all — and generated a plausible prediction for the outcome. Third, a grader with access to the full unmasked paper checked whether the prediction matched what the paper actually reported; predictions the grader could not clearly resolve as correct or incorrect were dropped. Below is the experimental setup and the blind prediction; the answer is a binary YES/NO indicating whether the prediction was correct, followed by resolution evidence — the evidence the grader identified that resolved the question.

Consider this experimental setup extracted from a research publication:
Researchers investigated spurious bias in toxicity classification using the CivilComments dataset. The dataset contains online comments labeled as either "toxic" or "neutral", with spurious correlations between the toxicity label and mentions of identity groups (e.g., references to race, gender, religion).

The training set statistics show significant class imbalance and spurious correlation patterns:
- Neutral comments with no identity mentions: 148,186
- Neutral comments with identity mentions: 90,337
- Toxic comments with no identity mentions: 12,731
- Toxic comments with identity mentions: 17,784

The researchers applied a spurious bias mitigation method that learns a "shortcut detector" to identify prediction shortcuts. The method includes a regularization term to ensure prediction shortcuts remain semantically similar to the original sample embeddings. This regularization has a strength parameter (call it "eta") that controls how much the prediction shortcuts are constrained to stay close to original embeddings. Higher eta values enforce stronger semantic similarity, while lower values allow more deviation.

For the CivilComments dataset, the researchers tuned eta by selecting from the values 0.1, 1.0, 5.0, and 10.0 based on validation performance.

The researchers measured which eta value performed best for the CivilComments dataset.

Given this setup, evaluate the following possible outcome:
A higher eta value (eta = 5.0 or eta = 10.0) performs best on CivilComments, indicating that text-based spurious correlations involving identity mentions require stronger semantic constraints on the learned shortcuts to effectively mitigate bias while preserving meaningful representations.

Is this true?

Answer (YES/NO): NO